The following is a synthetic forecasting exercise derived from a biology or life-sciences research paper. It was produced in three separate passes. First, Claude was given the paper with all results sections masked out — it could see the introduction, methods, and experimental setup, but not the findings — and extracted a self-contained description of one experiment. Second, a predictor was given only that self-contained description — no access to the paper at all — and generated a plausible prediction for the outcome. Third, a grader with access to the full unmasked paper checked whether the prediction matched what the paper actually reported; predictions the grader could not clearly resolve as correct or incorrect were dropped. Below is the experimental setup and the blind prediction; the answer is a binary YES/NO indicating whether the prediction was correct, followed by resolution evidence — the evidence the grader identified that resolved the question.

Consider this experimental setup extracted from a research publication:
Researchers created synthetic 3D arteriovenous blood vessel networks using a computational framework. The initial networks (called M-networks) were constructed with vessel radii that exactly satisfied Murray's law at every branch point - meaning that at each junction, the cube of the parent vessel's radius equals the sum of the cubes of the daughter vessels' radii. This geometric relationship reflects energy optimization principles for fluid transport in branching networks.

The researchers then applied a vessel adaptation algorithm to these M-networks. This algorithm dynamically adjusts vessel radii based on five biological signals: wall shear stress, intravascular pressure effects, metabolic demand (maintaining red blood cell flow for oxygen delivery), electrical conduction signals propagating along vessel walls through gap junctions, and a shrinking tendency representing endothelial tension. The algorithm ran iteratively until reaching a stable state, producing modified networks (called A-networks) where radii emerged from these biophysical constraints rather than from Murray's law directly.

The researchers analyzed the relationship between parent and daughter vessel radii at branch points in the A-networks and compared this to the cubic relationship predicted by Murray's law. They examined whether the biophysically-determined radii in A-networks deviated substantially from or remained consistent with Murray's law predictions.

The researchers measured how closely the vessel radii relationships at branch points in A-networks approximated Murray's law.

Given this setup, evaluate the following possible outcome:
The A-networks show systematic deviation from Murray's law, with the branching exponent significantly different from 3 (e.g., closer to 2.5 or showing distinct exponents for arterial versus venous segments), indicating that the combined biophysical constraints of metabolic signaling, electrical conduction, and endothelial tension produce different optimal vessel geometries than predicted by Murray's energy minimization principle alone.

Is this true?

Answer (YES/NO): NO